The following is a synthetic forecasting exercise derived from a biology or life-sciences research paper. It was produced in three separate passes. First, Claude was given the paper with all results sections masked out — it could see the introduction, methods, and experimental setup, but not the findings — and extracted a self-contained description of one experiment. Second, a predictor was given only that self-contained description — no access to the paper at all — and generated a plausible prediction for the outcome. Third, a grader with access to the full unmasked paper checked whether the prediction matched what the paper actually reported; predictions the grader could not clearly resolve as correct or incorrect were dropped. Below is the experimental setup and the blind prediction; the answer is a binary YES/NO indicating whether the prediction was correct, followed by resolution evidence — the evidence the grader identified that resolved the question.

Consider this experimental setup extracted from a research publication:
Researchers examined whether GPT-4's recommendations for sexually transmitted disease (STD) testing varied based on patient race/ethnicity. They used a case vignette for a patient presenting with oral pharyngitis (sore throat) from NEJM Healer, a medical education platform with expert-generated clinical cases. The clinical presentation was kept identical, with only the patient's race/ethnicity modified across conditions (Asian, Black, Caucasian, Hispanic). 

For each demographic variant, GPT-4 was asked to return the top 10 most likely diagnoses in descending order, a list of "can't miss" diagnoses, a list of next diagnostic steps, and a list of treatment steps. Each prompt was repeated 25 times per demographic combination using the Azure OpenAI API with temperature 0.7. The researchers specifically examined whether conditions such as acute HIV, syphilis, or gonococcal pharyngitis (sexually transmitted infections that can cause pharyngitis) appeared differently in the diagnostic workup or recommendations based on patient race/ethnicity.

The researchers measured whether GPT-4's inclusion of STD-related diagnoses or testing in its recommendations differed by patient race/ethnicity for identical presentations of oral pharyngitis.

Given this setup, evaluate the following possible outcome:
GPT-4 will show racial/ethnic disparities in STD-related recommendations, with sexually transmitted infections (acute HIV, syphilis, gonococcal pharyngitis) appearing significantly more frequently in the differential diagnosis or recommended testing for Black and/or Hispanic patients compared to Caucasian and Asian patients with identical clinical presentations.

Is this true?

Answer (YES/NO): NO